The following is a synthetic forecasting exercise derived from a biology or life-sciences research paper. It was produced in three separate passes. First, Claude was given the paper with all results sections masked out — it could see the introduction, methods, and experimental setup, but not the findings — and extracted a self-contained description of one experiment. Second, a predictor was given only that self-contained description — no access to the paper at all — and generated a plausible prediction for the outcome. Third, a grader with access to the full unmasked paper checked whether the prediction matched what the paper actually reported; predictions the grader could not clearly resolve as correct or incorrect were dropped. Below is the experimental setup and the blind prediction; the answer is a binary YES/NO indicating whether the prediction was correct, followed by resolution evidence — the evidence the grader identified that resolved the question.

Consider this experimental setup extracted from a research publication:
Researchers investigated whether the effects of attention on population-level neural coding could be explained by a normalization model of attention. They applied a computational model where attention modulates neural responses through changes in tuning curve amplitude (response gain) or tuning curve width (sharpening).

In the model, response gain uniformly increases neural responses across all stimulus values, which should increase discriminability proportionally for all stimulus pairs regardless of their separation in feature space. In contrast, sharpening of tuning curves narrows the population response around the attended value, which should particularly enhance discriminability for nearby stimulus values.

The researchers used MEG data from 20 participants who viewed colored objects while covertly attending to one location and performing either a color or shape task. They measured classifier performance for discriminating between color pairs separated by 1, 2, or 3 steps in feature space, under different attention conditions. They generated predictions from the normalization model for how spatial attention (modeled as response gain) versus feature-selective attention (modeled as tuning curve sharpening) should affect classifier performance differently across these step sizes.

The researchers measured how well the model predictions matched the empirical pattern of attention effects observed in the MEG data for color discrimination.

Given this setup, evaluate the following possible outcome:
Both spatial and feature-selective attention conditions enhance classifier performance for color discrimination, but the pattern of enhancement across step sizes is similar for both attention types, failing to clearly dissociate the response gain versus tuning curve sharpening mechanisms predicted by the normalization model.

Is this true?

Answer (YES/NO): NO